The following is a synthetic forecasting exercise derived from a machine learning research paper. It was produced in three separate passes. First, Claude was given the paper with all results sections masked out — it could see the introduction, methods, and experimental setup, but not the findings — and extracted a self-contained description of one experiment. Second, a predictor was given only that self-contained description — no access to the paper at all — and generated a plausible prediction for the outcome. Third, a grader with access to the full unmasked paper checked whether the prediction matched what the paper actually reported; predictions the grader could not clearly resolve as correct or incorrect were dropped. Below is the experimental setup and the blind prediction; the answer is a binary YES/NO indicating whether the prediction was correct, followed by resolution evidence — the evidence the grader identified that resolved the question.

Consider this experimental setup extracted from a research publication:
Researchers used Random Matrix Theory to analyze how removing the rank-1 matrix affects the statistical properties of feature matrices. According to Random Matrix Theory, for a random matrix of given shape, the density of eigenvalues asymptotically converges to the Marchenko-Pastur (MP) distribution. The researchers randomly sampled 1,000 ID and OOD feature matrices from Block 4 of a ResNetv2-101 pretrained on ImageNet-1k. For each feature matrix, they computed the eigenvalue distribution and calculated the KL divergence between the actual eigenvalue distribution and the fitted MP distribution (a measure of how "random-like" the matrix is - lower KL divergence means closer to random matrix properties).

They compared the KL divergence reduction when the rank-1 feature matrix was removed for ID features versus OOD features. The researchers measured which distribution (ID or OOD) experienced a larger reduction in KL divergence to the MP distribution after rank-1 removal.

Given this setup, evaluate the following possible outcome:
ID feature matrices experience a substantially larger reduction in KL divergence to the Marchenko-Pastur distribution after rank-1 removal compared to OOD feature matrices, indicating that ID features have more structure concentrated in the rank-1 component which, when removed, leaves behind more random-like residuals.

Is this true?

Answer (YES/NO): NO